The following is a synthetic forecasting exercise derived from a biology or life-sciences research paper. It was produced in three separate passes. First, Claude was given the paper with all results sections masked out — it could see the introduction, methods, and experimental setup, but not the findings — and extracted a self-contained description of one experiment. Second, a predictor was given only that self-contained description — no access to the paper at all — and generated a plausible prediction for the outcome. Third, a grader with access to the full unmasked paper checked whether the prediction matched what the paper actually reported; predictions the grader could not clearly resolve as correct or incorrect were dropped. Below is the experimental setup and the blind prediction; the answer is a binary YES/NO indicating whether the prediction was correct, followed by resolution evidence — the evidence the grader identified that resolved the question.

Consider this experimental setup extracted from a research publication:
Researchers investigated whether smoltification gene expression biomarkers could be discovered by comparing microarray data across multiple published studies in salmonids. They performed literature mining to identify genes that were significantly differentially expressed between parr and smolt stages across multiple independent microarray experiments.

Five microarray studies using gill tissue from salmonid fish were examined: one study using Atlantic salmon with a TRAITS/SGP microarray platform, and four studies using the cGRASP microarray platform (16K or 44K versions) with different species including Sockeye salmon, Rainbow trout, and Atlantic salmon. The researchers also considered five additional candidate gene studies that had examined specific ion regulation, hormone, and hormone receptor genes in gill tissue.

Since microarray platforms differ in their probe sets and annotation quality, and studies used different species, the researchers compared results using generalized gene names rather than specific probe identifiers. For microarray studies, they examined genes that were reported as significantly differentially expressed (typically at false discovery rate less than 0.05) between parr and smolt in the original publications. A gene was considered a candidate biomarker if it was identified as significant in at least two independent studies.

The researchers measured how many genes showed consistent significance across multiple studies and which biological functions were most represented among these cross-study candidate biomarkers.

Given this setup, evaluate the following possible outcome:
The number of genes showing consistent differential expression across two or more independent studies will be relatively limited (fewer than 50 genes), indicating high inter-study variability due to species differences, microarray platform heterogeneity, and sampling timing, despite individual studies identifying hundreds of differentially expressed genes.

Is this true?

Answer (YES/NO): YES